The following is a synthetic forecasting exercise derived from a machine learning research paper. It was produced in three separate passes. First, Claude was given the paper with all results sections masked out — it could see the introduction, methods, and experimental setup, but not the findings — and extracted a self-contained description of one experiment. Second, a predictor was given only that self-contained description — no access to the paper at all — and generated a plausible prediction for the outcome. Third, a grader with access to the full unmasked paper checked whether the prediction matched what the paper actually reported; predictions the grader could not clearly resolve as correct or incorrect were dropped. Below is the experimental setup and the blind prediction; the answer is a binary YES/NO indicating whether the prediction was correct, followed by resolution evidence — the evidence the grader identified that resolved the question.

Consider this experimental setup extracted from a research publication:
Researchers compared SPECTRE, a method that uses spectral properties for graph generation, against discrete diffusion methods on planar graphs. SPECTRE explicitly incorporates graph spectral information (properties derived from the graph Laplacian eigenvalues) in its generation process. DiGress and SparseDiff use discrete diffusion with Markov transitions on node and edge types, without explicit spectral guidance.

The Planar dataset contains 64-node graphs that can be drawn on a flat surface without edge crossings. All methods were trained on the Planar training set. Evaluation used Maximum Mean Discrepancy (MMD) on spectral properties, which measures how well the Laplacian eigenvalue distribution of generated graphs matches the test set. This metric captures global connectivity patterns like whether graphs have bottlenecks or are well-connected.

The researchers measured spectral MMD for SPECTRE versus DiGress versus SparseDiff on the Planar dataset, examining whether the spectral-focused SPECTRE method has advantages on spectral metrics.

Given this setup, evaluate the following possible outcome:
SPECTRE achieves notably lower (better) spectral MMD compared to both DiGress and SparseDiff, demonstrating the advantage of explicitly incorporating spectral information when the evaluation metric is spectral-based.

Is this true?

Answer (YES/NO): NO